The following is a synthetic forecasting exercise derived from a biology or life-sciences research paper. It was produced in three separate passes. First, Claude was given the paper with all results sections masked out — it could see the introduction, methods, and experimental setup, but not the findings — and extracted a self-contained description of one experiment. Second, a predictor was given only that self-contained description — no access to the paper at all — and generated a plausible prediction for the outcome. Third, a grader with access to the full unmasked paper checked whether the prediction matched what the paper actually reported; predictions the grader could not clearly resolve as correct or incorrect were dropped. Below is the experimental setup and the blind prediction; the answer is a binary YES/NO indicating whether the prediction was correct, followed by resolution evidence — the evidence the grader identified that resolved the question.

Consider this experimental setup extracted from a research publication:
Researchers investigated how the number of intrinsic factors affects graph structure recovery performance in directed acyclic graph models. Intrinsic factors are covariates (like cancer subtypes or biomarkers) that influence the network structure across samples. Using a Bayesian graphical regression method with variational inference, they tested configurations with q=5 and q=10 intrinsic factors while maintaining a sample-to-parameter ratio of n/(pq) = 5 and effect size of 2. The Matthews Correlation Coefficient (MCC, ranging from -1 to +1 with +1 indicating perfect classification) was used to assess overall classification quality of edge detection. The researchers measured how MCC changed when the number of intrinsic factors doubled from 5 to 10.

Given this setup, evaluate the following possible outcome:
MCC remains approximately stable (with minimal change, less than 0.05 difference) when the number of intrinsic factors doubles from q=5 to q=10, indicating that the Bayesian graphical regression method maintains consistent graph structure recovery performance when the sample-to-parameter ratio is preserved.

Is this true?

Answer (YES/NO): NO